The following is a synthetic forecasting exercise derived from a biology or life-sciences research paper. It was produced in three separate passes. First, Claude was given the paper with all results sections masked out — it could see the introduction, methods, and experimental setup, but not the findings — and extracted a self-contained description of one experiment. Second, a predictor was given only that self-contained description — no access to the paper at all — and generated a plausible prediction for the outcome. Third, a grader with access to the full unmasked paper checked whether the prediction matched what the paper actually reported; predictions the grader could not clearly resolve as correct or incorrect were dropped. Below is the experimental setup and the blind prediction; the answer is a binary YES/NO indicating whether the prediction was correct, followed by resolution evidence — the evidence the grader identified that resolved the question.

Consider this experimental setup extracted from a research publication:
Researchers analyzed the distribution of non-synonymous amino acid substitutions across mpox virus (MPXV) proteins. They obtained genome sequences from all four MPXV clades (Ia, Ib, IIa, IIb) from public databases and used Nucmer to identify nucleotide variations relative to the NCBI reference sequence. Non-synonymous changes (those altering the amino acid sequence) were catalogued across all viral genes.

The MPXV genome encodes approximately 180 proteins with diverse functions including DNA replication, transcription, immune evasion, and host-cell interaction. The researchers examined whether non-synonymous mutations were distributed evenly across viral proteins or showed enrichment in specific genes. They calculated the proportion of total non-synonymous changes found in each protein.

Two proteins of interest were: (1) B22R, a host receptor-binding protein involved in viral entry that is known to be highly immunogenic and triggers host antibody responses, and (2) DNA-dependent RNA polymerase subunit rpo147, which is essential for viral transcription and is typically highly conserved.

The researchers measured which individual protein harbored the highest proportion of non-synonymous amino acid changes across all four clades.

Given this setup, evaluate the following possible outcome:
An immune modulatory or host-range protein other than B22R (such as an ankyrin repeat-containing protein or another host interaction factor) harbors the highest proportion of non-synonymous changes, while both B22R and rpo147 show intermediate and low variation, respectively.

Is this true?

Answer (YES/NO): NO